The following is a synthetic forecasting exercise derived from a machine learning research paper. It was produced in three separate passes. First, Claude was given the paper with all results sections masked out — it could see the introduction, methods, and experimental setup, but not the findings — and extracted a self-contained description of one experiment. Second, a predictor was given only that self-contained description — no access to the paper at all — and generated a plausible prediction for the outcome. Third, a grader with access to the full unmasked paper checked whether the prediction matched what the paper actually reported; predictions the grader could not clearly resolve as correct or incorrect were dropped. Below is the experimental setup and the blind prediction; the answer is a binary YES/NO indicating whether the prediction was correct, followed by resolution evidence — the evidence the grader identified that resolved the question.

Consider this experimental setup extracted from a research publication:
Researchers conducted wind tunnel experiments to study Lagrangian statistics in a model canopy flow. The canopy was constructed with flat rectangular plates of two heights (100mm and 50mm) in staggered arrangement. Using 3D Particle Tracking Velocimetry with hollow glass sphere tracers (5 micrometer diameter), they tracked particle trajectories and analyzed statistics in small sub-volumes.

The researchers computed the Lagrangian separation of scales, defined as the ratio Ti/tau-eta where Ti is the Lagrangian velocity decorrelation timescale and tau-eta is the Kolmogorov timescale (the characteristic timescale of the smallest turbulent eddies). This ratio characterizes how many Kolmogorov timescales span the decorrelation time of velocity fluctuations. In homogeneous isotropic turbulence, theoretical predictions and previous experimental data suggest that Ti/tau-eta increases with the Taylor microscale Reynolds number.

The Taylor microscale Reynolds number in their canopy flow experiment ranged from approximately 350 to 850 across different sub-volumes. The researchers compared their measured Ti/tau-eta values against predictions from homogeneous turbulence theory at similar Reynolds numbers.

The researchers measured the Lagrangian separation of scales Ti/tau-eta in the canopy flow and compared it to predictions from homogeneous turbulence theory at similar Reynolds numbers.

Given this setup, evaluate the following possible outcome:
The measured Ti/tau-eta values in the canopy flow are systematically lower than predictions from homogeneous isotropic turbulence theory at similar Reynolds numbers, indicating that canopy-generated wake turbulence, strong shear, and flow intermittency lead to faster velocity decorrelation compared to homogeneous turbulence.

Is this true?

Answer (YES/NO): YES